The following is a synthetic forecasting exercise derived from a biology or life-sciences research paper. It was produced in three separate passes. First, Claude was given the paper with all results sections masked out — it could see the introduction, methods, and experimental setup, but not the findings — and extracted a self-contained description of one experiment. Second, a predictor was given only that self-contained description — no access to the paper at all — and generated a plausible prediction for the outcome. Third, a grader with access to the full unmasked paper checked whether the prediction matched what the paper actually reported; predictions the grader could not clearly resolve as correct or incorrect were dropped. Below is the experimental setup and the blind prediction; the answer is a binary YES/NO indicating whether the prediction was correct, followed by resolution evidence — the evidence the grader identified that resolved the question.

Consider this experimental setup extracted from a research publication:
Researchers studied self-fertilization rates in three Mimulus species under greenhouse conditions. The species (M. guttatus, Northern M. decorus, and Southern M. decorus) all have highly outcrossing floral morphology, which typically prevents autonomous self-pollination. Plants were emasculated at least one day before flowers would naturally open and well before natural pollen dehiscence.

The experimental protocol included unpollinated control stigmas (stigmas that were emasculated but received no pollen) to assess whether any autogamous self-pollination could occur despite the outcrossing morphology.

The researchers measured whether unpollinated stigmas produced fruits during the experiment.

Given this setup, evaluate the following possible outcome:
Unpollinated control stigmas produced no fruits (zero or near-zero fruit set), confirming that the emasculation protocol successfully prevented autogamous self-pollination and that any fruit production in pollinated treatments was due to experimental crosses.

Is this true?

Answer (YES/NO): YES